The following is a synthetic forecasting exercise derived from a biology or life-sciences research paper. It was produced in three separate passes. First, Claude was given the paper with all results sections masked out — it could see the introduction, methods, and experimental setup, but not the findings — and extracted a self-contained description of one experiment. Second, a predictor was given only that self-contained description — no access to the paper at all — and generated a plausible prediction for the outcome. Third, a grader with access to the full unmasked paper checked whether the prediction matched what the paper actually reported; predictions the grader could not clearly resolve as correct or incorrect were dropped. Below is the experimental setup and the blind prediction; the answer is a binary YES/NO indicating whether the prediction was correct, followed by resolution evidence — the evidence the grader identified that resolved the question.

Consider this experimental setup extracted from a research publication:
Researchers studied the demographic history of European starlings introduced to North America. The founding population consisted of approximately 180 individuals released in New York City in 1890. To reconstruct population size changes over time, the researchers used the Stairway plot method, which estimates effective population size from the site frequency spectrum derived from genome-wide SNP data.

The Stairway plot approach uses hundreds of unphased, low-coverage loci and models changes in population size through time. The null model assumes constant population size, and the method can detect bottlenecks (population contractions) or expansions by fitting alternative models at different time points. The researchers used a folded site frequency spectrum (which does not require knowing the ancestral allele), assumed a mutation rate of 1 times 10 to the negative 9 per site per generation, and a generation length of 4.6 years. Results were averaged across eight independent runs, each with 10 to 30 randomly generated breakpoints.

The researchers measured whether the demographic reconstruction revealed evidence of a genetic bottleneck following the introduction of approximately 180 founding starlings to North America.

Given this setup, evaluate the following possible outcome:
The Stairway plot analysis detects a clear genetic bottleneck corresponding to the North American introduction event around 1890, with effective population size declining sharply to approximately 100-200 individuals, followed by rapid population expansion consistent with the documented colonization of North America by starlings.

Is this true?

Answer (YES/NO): NO